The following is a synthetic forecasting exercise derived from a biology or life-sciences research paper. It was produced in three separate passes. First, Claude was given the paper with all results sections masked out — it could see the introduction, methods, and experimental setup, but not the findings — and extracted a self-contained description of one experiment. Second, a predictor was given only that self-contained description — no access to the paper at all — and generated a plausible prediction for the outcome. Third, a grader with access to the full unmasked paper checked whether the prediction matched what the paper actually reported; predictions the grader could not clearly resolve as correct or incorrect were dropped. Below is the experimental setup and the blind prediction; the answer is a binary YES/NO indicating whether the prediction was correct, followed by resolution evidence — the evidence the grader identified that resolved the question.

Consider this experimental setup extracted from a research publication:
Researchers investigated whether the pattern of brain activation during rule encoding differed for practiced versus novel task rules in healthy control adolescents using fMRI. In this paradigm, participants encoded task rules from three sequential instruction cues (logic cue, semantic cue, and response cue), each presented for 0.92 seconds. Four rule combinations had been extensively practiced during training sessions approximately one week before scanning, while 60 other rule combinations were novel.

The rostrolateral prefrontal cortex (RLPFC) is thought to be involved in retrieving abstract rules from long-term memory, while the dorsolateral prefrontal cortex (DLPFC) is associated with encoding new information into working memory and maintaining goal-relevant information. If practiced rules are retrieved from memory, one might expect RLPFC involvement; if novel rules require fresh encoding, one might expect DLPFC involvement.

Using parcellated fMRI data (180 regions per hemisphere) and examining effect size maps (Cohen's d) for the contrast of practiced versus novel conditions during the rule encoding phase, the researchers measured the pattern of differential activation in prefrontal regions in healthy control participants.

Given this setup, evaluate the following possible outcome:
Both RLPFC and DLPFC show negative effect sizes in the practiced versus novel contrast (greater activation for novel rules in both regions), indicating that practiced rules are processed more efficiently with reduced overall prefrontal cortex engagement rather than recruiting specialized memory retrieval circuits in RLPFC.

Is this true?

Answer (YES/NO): NO